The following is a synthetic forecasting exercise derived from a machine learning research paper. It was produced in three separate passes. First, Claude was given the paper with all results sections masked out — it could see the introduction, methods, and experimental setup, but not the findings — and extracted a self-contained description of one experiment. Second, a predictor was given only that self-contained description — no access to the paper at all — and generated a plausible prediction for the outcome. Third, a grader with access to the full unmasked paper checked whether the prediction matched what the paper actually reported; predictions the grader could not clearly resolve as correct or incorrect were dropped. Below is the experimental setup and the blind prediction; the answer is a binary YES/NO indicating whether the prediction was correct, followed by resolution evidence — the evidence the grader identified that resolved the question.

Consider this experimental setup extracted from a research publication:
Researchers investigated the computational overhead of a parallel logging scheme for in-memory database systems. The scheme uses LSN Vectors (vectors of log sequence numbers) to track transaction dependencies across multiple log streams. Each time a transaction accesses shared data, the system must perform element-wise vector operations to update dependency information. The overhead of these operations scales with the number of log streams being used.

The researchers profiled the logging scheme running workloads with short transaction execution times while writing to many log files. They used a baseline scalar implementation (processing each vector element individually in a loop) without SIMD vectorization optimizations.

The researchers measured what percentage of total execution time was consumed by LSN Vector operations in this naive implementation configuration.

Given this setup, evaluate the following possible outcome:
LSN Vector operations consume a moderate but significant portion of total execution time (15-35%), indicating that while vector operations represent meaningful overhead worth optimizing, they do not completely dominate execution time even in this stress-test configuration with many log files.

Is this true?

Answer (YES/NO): NO